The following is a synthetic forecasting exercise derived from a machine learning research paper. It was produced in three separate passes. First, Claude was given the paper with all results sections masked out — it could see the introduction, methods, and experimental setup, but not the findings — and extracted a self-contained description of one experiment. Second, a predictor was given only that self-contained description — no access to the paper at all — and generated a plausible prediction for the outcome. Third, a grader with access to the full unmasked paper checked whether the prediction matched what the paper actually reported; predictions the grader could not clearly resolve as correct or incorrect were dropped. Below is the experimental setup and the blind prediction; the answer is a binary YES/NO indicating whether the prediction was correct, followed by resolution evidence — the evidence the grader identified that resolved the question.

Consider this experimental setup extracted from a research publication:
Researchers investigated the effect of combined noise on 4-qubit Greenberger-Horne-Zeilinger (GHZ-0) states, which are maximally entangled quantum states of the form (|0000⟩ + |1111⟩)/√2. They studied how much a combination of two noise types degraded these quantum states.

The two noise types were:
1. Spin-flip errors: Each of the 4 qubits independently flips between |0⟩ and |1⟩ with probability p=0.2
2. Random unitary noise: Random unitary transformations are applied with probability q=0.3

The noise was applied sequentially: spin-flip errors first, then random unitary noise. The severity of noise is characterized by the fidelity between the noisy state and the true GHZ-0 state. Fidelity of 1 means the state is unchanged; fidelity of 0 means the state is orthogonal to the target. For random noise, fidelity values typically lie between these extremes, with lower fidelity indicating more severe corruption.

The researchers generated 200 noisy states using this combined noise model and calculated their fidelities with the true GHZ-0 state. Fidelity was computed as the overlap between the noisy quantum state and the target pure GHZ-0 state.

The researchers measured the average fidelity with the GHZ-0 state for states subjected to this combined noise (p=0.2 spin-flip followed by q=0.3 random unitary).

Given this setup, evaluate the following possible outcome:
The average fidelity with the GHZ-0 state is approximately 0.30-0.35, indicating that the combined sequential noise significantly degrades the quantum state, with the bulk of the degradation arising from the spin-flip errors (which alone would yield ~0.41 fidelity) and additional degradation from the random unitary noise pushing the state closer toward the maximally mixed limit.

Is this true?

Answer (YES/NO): NO